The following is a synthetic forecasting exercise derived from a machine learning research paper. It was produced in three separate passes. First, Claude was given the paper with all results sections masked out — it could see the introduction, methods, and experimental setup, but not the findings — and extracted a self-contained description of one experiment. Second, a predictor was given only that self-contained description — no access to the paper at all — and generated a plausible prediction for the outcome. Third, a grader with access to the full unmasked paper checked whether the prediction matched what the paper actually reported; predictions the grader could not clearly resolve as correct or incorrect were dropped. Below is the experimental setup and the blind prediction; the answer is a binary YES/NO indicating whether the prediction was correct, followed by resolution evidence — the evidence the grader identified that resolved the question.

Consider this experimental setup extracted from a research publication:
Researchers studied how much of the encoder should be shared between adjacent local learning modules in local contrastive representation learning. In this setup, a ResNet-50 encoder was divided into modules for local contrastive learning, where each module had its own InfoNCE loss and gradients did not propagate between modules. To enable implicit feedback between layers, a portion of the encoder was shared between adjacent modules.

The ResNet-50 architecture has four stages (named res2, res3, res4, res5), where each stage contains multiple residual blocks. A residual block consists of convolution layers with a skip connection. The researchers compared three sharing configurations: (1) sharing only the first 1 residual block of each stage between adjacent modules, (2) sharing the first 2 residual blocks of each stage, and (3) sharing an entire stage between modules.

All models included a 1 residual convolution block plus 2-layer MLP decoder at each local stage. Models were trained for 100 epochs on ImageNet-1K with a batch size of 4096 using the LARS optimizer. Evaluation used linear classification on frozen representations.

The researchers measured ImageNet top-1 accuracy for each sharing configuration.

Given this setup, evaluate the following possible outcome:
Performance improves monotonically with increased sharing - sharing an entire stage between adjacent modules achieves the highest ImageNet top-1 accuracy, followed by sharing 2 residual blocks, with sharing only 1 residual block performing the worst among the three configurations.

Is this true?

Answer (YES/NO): YES